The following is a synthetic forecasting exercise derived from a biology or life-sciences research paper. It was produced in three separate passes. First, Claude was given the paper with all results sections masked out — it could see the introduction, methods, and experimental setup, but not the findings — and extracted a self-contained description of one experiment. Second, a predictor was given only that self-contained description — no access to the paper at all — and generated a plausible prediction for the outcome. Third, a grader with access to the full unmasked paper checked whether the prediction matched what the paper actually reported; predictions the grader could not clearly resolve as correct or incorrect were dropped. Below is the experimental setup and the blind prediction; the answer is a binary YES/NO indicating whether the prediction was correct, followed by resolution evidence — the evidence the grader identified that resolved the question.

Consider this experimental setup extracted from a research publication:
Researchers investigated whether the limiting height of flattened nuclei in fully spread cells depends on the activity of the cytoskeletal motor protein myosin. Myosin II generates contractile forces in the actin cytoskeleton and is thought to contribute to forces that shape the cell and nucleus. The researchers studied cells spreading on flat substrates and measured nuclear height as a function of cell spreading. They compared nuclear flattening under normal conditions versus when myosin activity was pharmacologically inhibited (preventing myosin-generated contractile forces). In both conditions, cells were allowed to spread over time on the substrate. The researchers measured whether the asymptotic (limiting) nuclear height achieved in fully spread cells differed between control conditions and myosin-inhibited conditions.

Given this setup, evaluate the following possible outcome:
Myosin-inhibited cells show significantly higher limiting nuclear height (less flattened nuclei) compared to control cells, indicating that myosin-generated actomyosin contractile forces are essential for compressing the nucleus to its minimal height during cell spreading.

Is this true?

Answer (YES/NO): NO